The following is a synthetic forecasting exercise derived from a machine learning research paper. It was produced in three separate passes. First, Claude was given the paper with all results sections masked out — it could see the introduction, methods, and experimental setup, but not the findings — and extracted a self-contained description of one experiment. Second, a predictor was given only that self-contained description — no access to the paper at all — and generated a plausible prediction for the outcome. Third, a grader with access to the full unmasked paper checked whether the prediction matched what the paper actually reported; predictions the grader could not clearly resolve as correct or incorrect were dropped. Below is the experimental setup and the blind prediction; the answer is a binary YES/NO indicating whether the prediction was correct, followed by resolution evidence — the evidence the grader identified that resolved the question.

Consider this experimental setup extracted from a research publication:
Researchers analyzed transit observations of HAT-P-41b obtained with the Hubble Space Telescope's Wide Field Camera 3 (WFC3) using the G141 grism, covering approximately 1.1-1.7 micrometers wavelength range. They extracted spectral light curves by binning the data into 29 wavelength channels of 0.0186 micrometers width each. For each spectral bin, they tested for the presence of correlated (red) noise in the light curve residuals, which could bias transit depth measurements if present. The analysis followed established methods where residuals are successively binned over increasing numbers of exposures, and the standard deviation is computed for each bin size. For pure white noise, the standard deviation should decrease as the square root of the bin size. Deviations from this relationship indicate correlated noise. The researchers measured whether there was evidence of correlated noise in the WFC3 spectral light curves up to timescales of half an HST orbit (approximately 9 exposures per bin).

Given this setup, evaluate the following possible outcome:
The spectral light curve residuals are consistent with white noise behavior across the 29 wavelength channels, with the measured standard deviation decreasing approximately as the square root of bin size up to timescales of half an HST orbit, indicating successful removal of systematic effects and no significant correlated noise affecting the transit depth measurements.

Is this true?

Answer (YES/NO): YES